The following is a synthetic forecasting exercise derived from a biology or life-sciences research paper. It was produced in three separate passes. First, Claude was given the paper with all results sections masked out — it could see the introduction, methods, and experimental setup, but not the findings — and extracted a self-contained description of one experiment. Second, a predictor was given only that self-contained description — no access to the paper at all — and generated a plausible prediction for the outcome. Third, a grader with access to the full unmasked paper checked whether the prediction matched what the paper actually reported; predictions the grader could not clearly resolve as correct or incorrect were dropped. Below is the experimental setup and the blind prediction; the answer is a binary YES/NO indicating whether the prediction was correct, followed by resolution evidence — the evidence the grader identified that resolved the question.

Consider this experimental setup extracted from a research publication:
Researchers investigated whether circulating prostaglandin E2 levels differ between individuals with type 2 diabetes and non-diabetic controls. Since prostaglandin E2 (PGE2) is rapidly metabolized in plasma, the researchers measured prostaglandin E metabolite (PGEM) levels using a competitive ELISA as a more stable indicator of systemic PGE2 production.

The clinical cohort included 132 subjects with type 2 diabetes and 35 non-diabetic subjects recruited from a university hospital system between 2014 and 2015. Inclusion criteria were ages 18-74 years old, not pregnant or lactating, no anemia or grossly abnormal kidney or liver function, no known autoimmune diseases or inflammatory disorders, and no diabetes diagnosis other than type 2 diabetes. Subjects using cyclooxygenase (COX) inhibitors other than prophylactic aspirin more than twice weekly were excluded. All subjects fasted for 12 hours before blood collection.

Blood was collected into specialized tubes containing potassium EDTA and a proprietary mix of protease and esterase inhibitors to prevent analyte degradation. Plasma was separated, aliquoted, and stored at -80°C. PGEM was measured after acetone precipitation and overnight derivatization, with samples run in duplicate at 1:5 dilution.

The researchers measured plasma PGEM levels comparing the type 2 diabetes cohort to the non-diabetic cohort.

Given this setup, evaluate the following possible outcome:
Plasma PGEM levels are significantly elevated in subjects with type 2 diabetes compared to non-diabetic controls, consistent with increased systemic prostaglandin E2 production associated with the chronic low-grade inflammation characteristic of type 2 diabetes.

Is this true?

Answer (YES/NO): YES